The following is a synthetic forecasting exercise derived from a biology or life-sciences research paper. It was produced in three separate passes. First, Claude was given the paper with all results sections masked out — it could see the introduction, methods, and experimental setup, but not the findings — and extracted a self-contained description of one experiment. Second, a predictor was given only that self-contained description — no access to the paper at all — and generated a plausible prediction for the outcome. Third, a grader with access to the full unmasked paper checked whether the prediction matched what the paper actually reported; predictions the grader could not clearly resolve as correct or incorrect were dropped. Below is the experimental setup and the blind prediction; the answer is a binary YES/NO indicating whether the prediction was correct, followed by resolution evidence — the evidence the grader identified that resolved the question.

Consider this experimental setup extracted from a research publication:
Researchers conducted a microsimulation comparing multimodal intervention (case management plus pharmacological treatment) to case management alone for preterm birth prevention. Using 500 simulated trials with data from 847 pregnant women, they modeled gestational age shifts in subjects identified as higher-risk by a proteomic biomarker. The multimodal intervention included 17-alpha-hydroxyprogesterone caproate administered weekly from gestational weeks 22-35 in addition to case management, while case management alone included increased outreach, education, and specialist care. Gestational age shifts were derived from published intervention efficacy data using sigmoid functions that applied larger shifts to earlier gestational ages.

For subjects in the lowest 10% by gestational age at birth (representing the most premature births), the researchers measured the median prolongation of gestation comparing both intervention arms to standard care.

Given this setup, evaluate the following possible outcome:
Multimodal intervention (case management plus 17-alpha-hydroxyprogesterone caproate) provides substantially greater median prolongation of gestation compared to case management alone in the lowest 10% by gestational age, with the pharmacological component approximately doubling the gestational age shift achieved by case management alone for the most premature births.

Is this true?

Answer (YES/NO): NO